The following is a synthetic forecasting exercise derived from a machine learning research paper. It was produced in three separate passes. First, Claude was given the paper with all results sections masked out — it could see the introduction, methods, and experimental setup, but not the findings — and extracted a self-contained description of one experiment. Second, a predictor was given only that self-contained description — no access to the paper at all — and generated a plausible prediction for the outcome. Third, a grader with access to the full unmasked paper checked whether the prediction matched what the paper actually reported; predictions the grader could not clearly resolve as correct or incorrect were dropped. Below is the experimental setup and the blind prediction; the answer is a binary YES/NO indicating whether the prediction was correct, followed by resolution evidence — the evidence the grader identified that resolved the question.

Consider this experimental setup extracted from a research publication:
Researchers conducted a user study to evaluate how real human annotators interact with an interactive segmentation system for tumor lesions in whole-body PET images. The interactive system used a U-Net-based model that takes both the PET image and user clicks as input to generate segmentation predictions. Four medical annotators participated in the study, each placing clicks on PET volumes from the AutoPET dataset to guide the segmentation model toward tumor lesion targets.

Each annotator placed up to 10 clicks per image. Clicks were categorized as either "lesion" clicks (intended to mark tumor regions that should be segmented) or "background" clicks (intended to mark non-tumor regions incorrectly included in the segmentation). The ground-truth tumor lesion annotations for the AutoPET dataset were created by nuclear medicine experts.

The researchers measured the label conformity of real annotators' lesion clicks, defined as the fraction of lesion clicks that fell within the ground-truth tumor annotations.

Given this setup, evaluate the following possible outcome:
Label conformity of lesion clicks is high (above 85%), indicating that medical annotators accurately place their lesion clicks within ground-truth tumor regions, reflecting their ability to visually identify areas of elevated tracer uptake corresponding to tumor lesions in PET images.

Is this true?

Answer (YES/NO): NO